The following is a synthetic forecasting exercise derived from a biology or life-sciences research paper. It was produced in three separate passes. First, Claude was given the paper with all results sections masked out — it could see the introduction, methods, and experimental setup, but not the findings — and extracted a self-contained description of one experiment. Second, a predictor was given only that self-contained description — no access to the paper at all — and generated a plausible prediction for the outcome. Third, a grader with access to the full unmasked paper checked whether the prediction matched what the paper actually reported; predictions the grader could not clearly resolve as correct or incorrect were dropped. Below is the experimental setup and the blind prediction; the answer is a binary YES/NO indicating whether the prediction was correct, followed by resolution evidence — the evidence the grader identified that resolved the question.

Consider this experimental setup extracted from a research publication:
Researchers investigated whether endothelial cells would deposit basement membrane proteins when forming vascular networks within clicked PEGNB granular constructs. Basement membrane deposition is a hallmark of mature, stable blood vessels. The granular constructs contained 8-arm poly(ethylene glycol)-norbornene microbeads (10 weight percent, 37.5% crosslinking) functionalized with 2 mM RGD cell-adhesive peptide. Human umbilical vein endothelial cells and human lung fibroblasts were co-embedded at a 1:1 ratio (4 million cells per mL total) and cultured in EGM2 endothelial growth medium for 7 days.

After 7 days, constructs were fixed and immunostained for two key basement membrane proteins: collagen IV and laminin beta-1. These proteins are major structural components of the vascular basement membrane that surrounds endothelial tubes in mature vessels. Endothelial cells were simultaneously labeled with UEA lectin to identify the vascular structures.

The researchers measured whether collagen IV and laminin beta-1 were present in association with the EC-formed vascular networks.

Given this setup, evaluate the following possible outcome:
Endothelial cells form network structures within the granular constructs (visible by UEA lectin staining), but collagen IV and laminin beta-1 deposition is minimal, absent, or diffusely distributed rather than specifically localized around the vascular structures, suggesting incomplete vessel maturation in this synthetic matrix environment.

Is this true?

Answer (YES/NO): NO